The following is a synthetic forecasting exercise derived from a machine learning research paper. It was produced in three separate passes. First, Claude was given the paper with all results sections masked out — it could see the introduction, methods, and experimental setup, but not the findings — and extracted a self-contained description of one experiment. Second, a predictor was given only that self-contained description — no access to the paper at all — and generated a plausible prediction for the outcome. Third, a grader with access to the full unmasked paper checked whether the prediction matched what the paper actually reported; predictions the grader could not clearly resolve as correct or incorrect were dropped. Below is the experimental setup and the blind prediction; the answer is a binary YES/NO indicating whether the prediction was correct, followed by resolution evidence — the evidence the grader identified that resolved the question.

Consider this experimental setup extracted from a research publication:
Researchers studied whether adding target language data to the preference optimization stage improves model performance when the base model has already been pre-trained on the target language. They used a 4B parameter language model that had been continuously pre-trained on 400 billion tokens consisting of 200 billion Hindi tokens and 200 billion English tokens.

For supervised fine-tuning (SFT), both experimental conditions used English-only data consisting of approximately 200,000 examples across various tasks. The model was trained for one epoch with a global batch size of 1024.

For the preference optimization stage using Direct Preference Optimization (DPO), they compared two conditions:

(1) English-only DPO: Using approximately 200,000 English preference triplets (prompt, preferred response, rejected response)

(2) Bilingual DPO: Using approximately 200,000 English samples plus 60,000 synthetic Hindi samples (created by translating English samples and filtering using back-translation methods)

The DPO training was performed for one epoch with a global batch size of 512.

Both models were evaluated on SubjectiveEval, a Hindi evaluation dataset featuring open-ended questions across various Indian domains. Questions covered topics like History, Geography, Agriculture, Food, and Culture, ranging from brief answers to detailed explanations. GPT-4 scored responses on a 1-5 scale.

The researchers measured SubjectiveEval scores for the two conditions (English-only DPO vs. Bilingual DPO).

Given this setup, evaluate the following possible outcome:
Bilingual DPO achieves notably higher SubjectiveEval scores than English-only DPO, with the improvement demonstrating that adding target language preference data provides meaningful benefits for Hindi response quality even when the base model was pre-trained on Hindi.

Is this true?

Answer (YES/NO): YES